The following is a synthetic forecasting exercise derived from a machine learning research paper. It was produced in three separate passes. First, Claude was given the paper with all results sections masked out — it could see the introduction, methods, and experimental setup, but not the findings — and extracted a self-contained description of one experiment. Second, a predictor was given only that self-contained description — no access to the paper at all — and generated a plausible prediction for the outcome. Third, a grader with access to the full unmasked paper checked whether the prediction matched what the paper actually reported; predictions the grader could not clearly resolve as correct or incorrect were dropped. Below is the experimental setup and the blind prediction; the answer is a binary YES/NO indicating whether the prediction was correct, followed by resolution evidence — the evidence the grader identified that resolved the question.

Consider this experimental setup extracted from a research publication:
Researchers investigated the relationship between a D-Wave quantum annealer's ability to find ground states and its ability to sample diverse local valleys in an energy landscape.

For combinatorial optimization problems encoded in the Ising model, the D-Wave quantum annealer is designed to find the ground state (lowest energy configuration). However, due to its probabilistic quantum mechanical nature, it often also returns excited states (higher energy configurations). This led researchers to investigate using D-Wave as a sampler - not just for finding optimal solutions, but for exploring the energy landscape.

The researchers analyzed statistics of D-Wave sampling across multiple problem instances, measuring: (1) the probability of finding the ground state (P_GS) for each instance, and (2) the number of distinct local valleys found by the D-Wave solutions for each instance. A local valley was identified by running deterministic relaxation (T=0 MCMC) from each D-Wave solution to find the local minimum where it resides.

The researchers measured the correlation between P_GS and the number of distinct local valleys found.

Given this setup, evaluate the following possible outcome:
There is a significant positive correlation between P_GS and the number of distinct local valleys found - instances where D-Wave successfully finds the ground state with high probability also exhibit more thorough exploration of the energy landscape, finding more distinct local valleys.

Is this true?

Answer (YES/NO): NO